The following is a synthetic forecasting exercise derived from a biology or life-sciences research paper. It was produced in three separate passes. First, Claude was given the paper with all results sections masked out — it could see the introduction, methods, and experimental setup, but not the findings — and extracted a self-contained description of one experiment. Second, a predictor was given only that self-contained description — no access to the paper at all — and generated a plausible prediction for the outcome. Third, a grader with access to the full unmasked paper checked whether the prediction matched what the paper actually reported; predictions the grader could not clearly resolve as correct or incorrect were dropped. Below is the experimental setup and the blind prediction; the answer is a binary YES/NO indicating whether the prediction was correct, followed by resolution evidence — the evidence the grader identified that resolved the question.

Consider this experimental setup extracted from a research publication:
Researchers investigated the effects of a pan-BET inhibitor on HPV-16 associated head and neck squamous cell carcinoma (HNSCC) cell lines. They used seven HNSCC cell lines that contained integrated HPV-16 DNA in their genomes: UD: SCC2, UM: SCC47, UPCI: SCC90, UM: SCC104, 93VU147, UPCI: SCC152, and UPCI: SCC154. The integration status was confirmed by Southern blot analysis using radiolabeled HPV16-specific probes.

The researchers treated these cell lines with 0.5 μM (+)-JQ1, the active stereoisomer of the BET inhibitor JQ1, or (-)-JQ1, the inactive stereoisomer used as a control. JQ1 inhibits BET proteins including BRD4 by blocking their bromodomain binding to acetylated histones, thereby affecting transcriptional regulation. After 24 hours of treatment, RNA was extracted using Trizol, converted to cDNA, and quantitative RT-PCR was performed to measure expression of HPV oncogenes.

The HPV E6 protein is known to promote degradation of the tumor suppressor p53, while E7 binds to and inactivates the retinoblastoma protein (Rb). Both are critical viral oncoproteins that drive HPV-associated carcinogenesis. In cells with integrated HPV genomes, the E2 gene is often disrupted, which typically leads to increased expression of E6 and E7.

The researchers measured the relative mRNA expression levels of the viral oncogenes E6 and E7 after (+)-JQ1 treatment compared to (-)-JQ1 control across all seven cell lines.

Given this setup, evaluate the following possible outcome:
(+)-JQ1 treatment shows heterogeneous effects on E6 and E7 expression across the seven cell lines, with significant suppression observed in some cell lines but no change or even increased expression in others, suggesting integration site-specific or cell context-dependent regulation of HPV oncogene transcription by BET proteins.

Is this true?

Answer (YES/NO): YES